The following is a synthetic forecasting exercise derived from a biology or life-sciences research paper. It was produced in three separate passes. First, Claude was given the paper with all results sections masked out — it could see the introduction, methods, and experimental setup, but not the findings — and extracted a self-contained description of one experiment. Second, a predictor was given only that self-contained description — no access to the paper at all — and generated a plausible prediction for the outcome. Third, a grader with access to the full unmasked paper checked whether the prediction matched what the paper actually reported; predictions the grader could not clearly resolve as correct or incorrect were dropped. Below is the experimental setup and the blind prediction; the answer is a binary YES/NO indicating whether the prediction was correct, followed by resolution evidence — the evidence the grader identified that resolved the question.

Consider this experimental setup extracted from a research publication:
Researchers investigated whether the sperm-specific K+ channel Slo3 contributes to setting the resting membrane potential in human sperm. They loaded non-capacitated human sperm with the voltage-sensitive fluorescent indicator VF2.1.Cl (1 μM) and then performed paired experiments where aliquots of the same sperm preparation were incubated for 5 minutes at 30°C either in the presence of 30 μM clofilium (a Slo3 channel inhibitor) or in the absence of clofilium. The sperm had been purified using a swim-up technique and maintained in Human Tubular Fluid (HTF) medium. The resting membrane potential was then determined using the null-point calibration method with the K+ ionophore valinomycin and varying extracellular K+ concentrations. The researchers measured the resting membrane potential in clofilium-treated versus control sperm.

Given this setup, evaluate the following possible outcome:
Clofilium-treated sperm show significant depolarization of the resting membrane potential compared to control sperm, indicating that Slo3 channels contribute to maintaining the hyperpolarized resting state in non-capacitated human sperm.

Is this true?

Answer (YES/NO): YES